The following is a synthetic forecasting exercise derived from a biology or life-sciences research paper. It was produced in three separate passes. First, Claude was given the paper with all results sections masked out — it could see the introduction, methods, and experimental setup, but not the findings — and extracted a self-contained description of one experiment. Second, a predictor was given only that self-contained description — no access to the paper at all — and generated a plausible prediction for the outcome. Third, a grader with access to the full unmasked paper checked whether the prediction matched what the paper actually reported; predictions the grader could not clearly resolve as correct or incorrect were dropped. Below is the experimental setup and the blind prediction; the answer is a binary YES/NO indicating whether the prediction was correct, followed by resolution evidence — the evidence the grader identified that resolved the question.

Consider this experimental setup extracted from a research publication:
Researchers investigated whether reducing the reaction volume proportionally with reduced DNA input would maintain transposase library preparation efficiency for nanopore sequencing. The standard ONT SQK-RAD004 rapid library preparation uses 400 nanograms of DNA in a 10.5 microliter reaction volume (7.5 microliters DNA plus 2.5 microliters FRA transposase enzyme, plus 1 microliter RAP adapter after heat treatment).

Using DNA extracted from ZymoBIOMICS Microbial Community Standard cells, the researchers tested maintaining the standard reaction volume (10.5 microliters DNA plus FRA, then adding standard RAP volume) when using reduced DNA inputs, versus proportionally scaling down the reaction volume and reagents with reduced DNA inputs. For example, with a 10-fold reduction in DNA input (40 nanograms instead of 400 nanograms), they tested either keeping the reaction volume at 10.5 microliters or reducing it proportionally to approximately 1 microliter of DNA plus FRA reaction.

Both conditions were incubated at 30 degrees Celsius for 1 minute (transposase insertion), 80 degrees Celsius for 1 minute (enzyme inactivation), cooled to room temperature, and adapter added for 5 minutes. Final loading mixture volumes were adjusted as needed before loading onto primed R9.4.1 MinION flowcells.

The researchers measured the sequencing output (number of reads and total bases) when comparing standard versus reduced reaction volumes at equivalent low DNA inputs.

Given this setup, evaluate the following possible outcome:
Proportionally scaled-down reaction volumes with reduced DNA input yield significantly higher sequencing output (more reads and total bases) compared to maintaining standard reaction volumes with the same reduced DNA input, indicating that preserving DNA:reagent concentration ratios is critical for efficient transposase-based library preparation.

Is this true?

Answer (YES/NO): YES